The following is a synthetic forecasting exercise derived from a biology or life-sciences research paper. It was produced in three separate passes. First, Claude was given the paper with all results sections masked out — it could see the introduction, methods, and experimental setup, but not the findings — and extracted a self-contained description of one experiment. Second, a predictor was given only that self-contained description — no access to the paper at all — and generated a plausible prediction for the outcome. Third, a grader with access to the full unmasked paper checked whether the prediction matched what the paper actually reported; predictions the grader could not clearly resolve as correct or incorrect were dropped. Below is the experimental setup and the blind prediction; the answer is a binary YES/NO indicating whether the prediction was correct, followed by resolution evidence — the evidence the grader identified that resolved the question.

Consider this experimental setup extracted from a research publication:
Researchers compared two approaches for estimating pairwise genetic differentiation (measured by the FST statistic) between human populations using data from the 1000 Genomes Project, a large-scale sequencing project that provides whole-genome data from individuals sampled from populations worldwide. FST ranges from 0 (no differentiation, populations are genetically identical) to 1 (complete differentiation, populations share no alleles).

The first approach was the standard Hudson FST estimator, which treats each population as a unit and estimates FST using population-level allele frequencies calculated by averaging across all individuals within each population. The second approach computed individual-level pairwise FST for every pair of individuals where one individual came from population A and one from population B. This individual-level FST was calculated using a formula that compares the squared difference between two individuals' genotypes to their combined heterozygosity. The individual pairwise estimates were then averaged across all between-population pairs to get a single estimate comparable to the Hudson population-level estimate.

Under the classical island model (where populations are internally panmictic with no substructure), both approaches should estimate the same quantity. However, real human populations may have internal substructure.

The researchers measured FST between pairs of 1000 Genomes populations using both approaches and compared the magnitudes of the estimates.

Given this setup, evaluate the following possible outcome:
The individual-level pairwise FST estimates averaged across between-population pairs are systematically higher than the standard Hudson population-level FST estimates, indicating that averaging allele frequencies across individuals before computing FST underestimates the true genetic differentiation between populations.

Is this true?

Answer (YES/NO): YES